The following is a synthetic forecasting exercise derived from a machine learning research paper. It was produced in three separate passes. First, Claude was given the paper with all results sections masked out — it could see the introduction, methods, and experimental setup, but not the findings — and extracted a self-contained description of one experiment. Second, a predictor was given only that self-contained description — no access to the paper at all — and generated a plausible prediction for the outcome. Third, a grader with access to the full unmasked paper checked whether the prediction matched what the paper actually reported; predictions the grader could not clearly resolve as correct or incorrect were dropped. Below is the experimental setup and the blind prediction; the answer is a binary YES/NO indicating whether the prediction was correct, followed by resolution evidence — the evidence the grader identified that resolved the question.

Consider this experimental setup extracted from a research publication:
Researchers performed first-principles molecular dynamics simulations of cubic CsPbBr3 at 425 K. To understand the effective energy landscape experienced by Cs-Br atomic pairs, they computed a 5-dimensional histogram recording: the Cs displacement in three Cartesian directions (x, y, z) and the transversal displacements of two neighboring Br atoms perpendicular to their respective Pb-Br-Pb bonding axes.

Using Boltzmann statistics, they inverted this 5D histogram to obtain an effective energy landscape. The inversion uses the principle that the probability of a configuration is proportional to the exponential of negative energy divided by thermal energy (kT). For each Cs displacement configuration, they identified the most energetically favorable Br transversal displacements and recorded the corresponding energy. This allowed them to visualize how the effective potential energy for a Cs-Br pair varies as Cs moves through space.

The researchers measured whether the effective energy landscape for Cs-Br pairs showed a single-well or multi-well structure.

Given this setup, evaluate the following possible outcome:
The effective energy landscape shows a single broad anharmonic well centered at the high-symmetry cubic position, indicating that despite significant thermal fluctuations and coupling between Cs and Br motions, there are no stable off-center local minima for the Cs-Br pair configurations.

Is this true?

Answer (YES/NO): NO